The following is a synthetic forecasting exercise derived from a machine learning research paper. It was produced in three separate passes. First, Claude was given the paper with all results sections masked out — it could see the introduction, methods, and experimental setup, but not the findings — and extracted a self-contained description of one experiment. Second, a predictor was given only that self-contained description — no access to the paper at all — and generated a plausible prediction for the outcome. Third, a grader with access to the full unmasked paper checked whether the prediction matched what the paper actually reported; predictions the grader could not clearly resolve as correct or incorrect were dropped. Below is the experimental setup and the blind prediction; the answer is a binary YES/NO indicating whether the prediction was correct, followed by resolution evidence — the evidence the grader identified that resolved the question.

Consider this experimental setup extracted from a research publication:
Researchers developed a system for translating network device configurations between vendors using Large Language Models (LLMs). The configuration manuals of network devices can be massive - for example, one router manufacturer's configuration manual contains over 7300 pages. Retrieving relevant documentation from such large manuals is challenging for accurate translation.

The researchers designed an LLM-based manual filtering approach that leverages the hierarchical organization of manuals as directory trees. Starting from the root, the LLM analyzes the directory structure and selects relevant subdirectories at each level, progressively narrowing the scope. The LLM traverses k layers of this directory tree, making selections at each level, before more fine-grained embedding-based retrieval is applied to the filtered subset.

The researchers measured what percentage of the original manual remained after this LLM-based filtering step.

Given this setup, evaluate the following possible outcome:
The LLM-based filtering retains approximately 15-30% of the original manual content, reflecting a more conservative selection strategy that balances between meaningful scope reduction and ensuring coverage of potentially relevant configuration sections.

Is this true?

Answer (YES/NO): NO